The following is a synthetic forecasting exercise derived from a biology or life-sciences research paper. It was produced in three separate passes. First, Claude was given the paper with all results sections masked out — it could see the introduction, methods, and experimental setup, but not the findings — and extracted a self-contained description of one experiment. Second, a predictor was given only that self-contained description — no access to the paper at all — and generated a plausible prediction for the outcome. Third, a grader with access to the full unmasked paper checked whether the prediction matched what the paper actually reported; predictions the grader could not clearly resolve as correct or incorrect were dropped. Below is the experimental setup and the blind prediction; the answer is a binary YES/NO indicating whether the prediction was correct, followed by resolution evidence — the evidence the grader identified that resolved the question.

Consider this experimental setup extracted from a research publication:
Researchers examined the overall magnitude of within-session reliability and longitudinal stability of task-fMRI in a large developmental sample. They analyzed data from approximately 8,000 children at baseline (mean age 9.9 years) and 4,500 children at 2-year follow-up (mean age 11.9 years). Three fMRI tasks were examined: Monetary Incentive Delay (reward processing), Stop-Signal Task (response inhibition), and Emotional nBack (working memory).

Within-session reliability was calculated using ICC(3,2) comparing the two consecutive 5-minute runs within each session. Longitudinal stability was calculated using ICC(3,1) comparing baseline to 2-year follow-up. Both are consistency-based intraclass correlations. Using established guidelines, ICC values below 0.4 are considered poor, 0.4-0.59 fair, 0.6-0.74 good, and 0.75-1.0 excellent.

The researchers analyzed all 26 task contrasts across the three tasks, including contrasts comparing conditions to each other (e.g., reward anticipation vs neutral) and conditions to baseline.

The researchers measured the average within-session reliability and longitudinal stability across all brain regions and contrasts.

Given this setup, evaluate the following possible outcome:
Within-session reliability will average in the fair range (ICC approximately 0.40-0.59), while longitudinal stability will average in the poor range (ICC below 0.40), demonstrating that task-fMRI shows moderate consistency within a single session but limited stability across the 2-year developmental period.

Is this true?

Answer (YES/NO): NO